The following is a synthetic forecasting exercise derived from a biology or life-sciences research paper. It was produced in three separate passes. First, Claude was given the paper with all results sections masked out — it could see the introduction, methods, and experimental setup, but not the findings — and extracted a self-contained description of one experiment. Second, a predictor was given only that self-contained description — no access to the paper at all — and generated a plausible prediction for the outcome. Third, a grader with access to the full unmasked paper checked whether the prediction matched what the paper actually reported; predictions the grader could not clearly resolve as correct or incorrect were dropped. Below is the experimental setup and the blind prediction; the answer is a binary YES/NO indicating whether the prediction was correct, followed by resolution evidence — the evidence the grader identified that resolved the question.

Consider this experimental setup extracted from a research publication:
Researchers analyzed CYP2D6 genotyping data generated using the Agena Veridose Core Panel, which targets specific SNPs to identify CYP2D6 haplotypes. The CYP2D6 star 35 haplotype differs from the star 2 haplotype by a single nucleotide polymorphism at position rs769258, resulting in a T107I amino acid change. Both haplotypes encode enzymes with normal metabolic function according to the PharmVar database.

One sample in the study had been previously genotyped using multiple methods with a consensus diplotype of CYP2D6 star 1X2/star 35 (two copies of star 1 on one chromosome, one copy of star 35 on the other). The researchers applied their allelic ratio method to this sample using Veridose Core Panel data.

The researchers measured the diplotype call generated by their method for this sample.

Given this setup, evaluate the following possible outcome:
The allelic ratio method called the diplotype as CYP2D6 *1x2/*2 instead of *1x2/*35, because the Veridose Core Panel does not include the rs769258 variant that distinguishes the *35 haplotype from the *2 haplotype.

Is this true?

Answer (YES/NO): YES